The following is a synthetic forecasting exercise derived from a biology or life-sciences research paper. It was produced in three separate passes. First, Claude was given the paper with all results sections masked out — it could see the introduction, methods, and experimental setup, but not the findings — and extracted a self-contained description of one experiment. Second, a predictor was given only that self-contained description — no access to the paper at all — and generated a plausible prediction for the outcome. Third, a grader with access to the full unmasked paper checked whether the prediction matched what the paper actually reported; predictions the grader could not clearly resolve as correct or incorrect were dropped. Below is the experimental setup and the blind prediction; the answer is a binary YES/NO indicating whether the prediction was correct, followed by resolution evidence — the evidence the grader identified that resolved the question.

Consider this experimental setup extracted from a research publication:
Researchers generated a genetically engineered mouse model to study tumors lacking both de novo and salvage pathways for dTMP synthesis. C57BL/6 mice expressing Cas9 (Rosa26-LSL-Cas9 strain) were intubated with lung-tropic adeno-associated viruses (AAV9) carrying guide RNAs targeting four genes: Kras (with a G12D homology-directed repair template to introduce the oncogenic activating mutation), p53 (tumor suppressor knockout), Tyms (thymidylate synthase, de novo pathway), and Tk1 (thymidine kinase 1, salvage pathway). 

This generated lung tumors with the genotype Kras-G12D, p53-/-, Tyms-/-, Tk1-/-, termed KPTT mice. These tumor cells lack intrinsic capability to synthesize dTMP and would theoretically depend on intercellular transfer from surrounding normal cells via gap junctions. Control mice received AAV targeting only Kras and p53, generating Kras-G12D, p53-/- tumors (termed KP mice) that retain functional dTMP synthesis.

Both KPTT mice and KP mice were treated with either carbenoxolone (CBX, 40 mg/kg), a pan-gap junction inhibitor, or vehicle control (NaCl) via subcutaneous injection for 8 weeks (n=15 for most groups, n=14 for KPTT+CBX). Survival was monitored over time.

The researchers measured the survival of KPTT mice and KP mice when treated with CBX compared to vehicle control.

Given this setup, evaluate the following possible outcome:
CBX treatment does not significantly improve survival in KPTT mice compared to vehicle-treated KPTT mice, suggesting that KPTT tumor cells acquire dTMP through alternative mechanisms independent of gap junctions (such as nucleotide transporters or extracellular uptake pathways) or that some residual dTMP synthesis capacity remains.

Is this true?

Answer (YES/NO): NO